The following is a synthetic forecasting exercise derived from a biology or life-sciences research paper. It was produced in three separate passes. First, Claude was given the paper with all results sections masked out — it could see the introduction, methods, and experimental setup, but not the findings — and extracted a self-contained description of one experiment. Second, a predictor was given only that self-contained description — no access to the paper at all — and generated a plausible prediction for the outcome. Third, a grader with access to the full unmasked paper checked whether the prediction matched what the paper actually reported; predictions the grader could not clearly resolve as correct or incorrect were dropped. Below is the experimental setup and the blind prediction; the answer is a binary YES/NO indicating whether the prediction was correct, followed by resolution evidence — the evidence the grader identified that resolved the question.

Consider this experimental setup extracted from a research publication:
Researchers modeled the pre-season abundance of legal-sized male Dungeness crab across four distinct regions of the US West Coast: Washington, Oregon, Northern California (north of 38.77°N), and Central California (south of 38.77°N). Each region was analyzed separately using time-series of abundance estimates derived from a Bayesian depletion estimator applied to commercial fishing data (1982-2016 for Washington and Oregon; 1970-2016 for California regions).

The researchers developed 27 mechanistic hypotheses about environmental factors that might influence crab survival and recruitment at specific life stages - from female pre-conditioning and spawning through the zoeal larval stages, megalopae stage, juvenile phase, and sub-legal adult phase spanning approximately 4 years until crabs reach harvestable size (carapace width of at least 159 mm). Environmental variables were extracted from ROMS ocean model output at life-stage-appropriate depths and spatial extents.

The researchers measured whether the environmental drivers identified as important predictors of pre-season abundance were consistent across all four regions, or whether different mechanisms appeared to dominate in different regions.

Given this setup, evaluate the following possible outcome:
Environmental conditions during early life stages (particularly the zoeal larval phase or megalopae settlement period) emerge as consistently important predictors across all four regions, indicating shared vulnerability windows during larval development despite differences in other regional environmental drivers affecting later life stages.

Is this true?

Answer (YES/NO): NO